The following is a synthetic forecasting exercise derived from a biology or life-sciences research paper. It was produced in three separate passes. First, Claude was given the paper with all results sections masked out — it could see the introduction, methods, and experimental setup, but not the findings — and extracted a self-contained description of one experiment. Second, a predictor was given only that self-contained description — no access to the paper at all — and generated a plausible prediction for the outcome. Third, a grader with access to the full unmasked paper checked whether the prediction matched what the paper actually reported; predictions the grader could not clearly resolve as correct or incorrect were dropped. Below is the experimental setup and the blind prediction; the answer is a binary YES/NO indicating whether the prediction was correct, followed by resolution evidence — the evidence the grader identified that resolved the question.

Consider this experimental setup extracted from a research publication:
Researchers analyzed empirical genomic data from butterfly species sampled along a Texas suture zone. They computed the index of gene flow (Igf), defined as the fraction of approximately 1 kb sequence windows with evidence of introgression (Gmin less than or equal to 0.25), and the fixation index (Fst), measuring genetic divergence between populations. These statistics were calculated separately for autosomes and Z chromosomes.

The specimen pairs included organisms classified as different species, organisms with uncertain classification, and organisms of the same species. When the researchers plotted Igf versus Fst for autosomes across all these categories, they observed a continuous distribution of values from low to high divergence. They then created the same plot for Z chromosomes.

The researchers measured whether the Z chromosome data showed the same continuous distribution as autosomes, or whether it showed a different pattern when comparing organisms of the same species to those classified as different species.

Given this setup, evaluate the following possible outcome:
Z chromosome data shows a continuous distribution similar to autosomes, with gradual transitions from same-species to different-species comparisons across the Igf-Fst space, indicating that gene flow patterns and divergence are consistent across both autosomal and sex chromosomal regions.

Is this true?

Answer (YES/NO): NO